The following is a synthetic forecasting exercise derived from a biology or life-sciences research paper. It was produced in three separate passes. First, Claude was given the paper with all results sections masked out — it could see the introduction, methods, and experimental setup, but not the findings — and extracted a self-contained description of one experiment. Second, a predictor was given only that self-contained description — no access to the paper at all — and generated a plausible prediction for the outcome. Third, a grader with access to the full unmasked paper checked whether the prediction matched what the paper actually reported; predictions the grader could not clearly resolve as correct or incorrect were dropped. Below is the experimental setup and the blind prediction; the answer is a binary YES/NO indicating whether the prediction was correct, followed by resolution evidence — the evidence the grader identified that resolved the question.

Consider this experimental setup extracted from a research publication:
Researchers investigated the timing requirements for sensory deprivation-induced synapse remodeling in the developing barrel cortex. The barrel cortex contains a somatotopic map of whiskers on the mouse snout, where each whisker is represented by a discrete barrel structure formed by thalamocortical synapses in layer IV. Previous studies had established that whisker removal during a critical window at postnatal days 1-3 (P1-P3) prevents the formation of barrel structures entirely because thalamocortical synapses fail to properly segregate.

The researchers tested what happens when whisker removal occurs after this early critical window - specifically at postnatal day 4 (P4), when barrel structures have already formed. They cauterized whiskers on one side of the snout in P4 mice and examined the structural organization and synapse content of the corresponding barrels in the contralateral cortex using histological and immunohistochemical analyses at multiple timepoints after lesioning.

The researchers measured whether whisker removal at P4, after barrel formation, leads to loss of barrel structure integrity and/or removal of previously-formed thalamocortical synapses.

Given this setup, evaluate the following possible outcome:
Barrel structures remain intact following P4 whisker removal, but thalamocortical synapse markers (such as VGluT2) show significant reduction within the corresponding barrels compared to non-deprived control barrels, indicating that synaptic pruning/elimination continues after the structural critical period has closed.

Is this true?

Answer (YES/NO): YES